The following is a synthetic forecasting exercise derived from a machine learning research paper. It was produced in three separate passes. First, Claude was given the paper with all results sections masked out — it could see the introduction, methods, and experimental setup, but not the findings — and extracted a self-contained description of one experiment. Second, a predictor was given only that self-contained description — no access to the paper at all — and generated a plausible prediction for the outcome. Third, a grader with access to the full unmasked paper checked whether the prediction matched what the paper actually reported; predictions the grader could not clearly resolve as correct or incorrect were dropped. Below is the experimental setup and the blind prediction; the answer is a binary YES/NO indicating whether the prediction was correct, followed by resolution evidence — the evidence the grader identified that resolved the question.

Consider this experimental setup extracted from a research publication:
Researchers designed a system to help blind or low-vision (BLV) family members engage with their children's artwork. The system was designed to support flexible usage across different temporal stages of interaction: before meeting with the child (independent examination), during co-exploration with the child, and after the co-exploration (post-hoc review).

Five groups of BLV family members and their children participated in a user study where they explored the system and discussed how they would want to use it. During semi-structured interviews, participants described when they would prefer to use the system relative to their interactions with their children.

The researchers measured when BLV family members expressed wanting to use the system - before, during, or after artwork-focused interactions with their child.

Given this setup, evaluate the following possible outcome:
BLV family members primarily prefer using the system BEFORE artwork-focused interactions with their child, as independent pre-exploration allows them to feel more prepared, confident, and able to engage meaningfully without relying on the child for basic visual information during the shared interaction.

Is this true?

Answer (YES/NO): NO